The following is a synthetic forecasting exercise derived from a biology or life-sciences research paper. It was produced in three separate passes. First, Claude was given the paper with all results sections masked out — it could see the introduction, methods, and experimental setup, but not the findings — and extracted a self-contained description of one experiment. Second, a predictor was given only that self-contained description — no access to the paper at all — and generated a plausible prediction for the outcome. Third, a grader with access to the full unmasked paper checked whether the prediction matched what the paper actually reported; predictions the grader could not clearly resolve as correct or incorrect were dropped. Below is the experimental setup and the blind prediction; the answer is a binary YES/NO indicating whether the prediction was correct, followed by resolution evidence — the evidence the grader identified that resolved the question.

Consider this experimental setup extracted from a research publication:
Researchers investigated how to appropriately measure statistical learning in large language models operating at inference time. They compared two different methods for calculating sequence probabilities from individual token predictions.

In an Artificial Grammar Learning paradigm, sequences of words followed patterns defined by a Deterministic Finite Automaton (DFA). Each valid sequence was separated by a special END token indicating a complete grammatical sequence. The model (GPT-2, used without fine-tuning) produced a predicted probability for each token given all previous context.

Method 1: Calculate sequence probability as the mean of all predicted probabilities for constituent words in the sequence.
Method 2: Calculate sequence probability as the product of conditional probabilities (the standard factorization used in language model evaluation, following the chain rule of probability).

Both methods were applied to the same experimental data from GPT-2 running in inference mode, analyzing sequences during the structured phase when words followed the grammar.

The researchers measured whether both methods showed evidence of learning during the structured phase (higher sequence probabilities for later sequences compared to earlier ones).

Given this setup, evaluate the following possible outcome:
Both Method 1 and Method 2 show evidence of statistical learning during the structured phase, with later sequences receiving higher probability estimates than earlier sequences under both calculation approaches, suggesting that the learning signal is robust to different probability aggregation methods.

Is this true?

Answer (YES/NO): YES